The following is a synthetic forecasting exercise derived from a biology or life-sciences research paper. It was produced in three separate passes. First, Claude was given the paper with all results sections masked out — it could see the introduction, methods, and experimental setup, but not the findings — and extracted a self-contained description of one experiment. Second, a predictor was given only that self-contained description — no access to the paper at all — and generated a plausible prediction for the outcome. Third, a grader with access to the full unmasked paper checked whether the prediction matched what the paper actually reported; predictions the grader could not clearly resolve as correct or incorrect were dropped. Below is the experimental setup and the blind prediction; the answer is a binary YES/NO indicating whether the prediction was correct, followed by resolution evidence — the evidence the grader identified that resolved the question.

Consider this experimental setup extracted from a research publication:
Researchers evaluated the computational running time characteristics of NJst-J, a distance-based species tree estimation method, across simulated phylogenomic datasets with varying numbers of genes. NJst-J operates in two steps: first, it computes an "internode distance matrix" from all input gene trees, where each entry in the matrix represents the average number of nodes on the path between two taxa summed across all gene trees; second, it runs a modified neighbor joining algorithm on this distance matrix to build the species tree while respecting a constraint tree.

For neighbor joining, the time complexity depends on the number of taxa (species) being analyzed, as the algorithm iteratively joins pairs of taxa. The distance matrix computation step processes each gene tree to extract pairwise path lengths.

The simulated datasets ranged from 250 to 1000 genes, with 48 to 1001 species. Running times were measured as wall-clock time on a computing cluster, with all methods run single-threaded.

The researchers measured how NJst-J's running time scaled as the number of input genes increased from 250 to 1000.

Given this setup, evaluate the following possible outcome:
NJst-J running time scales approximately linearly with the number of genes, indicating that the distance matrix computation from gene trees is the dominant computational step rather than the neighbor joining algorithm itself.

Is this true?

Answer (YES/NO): NO